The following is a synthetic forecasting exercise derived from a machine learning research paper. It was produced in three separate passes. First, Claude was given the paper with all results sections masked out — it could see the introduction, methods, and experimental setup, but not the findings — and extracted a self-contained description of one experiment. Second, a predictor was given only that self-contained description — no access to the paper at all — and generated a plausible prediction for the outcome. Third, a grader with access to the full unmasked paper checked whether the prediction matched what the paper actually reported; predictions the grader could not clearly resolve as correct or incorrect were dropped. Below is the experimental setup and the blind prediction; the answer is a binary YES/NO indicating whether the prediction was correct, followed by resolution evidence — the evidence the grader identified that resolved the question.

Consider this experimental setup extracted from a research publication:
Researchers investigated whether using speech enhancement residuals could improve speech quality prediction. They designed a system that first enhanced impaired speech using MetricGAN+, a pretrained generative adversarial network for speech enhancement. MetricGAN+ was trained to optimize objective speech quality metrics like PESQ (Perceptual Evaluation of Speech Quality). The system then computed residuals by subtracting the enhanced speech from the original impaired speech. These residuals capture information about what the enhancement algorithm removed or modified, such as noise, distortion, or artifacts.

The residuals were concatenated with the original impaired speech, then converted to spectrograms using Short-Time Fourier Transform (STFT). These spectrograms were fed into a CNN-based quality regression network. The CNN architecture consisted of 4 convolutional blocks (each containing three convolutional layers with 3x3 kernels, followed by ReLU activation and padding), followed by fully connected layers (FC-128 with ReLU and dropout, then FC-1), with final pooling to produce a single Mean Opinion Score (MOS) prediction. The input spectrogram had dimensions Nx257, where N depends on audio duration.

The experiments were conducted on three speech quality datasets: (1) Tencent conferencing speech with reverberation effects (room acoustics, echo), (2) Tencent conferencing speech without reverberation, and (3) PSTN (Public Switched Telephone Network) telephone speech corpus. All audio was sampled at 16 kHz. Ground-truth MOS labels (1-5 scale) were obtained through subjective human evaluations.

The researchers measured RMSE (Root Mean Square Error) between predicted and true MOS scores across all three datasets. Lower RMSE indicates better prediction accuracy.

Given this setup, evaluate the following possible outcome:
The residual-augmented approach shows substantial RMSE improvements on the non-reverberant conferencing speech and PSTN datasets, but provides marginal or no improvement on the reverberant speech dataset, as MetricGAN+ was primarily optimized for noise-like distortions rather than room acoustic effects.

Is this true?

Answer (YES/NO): NO